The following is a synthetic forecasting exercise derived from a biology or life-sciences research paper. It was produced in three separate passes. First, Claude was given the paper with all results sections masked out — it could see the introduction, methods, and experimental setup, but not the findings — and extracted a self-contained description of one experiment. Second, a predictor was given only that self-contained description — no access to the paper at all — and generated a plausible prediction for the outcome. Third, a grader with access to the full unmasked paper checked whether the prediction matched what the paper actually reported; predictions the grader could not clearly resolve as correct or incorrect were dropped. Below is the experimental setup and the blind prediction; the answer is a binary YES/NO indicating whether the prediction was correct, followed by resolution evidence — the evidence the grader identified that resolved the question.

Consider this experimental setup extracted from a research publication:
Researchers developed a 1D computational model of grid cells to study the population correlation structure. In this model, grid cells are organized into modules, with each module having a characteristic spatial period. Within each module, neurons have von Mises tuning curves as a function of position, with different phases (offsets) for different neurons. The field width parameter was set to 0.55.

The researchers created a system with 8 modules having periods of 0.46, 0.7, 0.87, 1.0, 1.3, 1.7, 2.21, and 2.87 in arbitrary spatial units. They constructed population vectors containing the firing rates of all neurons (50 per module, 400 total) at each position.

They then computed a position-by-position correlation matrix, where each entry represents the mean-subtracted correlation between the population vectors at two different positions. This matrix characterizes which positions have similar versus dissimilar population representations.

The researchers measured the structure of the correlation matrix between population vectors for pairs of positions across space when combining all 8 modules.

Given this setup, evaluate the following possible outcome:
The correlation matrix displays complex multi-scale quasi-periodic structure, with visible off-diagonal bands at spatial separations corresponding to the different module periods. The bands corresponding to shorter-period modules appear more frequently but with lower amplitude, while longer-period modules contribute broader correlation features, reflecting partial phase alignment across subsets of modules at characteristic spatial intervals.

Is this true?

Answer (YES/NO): NO